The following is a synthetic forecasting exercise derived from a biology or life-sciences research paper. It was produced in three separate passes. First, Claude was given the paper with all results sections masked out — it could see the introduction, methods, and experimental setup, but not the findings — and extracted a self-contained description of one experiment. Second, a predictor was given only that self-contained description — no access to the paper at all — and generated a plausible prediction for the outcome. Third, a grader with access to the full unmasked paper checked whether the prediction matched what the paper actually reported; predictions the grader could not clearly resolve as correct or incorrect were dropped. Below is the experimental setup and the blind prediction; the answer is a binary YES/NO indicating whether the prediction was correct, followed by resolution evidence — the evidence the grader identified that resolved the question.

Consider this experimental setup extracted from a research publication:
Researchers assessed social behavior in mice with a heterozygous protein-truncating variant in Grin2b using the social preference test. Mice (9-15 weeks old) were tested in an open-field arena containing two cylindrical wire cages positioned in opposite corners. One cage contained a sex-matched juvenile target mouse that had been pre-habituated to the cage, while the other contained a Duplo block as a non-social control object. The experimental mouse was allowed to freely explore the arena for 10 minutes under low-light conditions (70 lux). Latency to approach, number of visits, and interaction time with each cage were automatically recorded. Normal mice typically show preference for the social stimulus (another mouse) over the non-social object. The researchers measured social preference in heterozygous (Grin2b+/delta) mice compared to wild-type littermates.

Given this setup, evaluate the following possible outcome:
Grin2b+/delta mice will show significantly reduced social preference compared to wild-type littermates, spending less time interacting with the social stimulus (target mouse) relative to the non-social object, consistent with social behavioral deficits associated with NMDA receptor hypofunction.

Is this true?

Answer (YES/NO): NO